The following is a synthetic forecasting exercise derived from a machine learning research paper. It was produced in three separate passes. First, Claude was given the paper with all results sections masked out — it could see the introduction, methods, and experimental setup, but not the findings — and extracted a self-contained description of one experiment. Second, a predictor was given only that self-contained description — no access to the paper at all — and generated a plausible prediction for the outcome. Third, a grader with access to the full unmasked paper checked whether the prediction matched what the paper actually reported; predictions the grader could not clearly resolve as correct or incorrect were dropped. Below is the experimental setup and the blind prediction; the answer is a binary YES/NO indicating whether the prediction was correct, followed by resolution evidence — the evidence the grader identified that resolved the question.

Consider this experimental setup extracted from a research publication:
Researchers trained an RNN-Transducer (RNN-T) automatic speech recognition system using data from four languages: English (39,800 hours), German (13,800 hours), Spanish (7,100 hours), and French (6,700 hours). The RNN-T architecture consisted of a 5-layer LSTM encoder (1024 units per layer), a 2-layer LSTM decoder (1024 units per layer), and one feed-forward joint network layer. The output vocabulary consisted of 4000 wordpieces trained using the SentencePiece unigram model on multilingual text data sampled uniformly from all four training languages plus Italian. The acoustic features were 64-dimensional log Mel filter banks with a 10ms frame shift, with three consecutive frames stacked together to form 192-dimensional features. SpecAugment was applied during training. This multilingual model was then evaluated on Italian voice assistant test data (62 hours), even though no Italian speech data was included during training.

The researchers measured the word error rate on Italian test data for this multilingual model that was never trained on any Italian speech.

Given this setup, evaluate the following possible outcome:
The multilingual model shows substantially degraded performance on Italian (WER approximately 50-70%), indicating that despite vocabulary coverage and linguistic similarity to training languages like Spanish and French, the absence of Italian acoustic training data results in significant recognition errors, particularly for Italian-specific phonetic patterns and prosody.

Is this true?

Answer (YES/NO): NO